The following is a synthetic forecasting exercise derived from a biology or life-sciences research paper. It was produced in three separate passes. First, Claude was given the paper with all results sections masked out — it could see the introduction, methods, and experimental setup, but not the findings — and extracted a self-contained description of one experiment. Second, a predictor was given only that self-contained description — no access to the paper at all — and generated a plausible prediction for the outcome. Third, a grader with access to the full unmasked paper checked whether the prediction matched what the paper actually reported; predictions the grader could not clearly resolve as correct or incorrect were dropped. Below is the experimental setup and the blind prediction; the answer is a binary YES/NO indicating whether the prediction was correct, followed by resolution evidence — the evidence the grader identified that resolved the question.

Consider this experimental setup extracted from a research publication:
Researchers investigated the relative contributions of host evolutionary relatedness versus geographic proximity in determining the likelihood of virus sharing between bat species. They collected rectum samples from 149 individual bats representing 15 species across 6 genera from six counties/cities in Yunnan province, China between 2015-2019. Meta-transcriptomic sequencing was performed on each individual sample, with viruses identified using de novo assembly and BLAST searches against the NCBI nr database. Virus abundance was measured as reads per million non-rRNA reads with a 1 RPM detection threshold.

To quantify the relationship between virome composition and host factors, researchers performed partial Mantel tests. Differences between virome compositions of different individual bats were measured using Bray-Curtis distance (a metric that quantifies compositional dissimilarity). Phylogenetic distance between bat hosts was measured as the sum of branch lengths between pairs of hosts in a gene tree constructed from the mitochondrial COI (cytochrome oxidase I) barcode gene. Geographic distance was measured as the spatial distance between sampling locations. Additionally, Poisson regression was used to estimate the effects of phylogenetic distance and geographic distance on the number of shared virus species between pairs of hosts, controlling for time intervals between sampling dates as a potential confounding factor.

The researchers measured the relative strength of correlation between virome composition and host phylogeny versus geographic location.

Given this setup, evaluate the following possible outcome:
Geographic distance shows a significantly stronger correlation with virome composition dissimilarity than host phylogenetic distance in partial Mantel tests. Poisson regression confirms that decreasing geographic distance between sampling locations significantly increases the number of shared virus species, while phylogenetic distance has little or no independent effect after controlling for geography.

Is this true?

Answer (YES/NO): NO